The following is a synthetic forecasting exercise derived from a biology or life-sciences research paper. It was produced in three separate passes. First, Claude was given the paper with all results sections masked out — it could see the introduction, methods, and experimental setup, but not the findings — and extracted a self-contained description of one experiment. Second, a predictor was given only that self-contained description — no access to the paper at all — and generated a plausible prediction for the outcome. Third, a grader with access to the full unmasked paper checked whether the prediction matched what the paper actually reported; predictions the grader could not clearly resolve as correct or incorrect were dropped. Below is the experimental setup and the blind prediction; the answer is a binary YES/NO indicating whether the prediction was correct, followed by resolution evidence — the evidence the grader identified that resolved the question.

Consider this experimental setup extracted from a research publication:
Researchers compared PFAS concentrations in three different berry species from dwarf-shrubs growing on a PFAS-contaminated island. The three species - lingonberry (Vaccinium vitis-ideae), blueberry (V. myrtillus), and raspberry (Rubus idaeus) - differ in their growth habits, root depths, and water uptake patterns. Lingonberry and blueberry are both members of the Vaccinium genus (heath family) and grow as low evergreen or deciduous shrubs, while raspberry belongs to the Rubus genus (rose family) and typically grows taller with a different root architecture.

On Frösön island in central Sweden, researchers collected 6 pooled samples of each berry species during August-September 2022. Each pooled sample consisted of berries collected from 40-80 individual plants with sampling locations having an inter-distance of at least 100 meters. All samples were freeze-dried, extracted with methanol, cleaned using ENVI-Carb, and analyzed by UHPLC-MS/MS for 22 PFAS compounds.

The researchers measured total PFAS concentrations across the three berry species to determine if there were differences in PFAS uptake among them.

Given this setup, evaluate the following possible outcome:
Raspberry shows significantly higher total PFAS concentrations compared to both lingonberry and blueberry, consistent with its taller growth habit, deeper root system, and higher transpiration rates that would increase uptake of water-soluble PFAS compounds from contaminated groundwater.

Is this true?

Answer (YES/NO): NO